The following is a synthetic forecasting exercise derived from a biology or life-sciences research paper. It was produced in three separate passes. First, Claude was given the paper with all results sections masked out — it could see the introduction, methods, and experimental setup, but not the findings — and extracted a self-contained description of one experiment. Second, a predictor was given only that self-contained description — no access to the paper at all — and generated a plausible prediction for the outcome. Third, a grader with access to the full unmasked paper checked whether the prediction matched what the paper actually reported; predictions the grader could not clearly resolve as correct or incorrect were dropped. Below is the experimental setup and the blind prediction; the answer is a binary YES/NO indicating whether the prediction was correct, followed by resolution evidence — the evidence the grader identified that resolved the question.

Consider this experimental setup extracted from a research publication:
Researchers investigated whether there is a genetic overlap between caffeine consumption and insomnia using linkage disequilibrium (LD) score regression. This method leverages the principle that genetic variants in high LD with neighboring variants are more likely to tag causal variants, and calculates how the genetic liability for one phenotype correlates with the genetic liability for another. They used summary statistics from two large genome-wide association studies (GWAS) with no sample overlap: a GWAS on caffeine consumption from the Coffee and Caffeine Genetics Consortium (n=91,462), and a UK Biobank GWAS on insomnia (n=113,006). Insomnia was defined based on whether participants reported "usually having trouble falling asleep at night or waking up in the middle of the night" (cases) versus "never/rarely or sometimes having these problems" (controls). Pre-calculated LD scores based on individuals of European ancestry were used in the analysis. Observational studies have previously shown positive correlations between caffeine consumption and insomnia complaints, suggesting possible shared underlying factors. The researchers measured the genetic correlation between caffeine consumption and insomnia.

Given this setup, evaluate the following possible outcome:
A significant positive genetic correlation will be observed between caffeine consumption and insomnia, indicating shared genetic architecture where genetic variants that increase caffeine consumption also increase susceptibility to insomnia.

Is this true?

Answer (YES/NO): NO